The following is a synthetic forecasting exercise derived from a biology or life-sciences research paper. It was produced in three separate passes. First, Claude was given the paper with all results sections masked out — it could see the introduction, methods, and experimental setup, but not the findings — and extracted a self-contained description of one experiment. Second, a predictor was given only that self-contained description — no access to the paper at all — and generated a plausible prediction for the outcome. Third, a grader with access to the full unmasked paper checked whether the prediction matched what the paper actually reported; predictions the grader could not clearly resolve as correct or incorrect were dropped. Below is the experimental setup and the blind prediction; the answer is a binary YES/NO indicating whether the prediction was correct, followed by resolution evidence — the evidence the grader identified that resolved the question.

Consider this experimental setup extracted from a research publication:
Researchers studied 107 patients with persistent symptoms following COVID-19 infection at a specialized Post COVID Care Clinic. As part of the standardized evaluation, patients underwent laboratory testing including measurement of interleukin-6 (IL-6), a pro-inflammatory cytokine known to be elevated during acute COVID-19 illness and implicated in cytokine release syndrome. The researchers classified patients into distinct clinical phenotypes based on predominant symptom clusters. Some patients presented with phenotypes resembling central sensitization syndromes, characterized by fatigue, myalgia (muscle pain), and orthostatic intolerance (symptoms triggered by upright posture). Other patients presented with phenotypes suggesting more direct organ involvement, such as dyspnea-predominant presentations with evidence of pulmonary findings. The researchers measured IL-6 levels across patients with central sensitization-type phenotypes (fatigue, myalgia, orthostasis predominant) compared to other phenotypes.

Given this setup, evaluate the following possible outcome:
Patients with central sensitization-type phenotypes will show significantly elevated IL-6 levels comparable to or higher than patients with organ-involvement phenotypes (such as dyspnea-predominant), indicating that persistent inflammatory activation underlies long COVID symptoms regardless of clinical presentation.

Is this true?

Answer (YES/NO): NO